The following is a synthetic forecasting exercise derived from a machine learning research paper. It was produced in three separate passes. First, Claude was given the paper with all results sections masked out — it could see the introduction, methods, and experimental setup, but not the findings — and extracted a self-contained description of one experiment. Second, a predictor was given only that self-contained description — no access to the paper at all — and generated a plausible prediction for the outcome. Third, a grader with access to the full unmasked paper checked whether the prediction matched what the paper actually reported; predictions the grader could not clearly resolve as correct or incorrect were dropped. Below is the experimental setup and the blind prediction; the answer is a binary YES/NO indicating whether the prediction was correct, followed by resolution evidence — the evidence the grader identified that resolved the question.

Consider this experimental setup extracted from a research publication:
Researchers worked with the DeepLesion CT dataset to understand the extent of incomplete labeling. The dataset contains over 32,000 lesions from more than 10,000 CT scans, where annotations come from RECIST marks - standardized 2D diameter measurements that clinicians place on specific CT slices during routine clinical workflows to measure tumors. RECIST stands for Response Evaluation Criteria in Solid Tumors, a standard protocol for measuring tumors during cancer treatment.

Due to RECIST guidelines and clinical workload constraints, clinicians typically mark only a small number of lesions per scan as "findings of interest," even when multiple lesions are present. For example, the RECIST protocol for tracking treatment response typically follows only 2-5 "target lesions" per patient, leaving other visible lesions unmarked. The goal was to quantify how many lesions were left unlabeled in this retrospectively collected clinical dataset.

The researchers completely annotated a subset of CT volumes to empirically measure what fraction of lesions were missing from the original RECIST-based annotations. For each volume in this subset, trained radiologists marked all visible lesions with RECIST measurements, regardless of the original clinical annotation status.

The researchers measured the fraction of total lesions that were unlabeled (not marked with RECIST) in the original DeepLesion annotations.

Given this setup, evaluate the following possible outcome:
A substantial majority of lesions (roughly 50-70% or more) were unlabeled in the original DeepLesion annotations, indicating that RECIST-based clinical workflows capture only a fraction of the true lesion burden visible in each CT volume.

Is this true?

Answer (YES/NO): YES